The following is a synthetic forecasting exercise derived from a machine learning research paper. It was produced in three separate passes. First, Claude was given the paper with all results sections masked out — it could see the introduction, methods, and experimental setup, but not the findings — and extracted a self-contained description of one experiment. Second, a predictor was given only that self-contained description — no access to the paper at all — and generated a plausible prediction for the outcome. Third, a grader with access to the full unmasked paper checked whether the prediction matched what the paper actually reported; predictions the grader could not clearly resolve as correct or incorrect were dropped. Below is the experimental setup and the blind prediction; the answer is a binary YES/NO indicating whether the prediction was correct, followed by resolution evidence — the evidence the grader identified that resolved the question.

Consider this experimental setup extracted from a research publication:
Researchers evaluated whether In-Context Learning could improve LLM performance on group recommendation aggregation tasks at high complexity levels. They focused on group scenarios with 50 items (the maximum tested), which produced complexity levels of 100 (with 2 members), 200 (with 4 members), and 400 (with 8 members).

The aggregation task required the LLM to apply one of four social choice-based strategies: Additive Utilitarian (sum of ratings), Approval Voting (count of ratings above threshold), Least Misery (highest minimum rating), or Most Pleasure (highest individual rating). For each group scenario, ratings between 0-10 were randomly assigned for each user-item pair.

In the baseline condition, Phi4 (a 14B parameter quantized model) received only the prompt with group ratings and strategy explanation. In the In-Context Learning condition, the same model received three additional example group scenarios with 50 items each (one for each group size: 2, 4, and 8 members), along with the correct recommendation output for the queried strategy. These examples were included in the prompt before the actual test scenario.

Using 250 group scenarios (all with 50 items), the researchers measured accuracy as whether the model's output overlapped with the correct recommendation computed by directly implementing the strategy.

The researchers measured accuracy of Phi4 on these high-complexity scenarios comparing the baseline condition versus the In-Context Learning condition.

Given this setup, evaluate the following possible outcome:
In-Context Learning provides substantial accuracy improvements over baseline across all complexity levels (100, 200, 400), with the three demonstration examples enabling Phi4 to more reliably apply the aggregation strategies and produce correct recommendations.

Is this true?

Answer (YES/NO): YES